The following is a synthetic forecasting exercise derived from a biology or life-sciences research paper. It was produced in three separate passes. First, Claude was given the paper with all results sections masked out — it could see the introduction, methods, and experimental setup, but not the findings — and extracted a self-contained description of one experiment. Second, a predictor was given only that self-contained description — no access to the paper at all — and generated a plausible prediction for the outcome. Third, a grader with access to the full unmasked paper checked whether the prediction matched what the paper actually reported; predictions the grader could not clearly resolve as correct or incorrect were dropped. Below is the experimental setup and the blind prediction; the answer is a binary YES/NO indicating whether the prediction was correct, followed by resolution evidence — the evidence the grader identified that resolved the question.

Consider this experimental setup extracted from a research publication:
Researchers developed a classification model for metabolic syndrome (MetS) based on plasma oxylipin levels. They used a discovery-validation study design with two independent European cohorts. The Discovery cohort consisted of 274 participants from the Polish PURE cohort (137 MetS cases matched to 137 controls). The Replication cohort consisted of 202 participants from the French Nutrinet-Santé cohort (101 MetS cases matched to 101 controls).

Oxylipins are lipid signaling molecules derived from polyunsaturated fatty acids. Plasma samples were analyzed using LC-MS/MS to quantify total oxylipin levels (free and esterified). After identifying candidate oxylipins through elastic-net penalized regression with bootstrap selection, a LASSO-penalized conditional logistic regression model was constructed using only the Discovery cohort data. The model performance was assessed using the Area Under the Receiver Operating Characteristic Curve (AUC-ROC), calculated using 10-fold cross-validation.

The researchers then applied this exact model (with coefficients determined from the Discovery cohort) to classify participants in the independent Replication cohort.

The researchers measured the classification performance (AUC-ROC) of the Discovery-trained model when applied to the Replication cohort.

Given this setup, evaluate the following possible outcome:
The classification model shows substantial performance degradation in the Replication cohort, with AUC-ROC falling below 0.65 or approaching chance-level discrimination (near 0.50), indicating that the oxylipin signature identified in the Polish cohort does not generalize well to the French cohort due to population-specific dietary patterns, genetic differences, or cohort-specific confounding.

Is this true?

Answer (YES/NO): NO